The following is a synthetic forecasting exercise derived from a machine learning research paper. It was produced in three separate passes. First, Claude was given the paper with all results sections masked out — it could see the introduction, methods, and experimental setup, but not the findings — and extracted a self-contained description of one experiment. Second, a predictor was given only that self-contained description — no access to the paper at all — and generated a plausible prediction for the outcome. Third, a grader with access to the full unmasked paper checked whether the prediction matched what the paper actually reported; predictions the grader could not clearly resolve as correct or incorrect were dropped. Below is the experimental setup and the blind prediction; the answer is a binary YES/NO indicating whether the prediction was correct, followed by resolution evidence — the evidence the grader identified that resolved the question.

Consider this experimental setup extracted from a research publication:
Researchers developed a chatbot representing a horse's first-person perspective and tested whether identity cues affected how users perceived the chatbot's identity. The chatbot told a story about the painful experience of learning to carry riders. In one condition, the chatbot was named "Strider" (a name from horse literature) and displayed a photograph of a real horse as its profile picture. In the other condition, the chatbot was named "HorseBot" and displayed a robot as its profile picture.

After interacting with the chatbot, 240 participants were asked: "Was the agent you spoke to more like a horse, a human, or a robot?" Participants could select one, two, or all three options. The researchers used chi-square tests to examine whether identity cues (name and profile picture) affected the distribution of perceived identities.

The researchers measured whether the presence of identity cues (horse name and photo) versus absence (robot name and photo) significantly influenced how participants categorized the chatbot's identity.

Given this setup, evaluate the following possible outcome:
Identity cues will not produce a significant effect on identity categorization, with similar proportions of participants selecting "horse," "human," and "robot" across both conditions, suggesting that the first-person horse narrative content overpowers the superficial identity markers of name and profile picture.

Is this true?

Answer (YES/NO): YES